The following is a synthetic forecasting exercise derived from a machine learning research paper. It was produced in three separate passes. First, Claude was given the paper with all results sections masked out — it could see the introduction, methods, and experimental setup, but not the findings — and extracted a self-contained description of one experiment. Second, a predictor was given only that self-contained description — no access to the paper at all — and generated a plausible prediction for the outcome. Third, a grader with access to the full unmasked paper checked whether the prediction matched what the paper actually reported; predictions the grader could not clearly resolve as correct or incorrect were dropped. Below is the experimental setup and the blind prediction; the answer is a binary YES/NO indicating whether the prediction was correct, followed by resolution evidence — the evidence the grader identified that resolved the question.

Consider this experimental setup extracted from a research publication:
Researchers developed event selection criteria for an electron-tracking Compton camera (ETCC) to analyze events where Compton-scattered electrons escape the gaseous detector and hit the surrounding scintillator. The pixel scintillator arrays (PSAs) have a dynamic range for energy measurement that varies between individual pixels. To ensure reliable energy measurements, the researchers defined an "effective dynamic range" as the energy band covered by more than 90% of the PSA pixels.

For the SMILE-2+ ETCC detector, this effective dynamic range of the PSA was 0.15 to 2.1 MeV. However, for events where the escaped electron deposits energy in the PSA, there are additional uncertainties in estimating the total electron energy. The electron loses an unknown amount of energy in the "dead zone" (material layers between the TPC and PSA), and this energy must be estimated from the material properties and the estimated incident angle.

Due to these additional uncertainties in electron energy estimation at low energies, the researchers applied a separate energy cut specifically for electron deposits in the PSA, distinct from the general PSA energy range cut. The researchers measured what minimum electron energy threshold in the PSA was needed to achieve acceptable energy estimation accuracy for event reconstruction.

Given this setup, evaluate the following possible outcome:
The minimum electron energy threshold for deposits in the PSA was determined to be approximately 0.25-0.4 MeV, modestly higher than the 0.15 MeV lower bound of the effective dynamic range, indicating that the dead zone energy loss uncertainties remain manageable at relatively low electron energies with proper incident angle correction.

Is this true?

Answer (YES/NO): NO